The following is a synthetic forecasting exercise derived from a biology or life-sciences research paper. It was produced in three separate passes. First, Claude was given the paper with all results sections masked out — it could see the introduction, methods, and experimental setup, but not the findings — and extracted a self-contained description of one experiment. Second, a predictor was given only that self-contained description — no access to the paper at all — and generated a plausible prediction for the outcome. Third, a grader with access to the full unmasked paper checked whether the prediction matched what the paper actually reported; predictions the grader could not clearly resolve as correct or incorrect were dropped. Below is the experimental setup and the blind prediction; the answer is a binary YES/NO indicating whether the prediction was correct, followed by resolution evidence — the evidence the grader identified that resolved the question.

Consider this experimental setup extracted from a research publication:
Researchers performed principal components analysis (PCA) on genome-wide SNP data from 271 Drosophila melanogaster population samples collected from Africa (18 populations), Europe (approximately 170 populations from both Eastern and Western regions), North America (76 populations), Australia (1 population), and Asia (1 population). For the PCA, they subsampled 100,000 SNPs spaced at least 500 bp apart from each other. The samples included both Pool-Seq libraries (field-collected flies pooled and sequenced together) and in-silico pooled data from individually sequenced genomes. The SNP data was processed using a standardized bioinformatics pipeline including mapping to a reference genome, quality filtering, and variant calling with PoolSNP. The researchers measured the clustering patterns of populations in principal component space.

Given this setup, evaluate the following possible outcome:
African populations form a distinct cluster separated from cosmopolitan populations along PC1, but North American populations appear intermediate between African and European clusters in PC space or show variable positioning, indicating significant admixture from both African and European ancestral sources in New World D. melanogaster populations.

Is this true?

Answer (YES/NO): YES